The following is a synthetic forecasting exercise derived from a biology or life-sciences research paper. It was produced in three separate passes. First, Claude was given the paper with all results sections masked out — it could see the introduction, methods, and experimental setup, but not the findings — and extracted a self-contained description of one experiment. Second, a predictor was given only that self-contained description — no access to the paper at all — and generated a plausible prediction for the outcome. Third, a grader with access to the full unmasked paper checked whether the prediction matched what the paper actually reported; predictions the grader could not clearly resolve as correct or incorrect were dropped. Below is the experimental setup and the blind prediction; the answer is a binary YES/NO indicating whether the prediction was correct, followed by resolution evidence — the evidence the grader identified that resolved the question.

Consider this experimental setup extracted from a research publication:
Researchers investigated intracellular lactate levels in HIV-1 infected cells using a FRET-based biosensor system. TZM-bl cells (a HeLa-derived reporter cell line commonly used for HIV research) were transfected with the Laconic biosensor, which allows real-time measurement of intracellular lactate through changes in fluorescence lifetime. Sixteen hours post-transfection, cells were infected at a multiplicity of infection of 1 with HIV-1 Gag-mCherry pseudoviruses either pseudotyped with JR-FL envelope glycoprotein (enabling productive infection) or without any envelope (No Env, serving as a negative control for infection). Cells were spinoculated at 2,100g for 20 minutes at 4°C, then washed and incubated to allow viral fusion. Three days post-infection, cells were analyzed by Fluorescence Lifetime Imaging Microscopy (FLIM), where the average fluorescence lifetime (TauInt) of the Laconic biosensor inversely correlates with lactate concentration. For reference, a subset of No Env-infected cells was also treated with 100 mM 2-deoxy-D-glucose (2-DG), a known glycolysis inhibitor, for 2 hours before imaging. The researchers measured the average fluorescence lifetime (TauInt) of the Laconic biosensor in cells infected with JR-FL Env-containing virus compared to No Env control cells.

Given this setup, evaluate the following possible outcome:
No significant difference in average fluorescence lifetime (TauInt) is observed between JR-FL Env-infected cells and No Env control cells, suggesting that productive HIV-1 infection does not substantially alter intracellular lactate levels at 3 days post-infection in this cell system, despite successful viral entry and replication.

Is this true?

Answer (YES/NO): NO